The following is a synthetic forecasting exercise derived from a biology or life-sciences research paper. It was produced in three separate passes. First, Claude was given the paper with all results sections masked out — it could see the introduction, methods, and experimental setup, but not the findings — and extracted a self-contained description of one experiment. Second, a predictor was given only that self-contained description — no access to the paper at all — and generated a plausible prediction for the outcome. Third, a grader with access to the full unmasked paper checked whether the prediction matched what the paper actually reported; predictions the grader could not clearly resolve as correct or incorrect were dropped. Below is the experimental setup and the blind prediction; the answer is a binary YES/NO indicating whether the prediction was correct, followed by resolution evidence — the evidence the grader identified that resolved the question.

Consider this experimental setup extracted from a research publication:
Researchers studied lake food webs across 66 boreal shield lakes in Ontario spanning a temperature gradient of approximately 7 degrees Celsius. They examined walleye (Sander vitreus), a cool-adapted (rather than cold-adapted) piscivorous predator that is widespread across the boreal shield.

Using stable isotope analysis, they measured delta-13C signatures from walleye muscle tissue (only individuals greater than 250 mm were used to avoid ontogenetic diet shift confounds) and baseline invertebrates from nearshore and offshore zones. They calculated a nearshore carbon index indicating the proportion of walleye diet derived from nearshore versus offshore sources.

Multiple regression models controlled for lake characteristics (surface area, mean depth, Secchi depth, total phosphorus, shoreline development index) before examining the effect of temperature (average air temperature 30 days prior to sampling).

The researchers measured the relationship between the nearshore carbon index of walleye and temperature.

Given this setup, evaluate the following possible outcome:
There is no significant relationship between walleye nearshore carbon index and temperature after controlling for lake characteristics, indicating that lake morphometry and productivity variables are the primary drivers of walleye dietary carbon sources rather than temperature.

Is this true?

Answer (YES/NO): NO